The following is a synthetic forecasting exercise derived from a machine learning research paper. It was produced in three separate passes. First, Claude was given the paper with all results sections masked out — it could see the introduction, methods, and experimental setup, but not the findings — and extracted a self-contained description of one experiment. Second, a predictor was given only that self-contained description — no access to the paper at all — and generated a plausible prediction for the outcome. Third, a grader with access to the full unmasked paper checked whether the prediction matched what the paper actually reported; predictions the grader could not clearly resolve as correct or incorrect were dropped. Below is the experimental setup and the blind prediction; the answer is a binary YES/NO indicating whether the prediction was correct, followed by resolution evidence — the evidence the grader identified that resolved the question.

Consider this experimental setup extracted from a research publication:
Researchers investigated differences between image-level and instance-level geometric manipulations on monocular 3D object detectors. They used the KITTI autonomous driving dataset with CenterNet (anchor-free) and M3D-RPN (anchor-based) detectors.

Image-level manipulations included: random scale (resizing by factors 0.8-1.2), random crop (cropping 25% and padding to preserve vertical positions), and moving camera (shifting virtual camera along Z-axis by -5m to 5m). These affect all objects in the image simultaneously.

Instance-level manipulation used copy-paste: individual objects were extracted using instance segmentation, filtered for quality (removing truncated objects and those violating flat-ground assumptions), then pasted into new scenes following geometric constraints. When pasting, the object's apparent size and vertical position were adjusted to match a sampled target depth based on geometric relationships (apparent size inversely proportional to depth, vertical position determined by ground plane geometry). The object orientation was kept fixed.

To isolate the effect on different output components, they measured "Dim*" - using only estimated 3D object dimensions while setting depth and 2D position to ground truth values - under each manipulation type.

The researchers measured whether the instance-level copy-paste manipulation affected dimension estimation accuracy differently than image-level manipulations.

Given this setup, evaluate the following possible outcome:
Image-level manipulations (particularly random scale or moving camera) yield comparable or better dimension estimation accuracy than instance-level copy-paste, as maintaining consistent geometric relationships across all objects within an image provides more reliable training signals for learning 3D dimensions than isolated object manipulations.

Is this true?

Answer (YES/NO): YES